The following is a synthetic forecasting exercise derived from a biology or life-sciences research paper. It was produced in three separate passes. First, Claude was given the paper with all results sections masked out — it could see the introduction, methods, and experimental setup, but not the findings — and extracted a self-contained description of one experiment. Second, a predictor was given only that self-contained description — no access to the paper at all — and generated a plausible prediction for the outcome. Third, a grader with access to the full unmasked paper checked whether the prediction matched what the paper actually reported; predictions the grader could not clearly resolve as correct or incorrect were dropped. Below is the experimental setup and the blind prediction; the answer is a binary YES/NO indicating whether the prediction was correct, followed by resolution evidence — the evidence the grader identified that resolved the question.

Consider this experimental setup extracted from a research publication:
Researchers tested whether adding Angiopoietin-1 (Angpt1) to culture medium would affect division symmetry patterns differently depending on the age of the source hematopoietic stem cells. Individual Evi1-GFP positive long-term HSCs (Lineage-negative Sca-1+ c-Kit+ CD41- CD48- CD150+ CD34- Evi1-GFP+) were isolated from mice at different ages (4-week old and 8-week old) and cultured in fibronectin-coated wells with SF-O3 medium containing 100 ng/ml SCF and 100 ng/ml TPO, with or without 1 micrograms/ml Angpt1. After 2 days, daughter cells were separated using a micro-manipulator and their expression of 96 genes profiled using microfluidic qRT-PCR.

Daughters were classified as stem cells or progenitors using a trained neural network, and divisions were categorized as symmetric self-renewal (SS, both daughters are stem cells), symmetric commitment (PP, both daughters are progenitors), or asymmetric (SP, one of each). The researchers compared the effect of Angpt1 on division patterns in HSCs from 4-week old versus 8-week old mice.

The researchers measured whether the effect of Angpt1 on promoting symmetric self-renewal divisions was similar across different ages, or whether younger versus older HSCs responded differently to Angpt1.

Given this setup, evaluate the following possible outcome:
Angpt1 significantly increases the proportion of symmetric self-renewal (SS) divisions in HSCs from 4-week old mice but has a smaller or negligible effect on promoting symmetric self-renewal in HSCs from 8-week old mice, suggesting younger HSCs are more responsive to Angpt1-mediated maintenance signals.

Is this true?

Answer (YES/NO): NO